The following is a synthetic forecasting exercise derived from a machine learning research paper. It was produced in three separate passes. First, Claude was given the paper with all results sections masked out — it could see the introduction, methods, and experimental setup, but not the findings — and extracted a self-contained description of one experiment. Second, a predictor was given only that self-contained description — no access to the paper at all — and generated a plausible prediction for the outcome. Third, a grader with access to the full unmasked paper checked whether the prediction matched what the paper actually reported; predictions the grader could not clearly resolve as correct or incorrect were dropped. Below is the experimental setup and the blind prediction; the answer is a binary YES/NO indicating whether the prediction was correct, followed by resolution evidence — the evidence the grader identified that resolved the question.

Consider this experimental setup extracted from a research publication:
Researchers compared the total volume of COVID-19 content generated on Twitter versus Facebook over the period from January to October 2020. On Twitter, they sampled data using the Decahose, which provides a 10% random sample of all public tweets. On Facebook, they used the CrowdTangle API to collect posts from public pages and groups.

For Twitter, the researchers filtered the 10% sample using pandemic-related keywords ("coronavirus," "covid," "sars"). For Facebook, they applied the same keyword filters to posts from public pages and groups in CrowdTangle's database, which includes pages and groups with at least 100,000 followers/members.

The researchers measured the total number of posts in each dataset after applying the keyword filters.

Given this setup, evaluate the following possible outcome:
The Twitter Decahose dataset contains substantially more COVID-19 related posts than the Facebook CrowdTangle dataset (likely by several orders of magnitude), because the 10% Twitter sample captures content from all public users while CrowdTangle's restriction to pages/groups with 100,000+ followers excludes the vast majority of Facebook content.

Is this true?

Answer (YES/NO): NO